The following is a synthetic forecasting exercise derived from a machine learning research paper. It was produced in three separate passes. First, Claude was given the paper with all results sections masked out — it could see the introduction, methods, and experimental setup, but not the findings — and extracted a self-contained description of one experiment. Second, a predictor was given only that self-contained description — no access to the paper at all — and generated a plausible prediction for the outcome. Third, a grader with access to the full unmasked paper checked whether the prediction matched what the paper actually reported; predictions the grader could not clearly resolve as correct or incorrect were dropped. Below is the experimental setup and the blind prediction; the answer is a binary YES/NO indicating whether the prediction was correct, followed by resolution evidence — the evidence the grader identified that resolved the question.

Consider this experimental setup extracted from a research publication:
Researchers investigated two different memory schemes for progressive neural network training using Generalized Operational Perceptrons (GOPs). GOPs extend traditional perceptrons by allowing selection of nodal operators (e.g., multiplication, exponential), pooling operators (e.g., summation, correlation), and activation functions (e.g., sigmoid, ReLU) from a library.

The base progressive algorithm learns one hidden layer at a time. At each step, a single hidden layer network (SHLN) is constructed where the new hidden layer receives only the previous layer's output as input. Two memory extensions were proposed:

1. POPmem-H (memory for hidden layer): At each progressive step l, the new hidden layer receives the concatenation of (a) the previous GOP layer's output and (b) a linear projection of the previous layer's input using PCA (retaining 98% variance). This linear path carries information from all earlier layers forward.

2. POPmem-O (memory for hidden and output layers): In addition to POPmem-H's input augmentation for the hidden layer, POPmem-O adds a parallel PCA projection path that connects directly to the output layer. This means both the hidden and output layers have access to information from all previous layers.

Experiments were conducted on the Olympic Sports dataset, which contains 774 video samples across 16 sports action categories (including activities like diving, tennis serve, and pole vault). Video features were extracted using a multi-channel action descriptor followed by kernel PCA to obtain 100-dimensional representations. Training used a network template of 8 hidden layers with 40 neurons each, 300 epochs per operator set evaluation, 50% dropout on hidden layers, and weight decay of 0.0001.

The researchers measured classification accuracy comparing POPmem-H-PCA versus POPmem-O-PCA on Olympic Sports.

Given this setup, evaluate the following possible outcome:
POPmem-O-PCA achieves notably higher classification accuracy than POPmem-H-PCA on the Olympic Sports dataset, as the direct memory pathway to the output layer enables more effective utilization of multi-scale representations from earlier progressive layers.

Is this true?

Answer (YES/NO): NO